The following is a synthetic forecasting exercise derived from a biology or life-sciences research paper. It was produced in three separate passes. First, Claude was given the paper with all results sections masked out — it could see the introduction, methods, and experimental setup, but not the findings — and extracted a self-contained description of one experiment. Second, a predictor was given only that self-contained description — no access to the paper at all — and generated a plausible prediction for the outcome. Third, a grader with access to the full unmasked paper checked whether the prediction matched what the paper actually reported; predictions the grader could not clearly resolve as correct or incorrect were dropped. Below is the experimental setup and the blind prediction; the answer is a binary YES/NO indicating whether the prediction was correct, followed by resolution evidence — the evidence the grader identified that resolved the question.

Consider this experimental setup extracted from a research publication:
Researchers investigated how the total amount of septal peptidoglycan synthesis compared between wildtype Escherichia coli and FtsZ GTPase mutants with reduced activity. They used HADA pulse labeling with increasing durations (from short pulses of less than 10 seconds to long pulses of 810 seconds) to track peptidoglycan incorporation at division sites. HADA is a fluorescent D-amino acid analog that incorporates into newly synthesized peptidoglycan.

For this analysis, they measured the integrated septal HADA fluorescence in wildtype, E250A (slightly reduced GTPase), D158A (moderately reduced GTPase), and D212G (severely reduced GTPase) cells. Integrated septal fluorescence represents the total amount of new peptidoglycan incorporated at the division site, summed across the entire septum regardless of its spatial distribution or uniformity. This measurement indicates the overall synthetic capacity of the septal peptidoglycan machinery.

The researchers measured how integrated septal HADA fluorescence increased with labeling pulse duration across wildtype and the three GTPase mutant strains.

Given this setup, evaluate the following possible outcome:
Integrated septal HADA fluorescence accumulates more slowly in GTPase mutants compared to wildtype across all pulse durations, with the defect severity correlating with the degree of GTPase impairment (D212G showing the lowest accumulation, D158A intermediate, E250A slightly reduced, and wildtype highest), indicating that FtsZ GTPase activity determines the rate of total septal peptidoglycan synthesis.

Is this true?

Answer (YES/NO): NO